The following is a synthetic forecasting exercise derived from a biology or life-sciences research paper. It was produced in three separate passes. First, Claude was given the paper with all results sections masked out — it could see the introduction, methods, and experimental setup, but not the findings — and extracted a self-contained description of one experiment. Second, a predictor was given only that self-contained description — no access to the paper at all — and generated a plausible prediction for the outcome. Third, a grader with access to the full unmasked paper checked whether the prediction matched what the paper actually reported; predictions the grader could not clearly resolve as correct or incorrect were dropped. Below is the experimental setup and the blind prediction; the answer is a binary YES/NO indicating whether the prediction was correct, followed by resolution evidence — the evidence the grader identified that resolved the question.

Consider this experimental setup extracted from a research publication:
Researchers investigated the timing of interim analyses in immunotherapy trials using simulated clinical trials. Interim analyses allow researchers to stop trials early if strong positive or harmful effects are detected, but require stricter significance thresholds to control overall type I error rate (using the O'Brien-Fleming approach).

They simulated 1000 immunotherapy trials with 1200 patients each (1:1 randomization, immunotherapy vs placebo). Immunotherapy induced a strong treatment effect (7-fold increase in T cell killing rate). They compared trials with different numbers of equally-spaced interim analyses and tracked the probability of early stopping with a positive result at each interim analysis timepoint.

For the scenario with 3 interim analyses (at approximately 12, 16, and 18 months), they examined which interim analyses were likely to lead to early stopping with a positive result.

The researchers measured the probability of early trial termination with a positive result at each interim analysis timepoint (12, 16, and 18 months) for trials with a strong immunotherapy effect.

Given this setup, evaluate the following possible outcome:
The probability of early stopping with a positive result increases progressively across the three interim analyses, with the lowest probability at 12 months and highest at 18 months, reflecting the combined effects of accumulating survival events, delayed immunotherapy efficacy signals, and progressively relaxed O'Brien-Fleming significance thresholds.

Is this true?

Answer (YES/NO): YES